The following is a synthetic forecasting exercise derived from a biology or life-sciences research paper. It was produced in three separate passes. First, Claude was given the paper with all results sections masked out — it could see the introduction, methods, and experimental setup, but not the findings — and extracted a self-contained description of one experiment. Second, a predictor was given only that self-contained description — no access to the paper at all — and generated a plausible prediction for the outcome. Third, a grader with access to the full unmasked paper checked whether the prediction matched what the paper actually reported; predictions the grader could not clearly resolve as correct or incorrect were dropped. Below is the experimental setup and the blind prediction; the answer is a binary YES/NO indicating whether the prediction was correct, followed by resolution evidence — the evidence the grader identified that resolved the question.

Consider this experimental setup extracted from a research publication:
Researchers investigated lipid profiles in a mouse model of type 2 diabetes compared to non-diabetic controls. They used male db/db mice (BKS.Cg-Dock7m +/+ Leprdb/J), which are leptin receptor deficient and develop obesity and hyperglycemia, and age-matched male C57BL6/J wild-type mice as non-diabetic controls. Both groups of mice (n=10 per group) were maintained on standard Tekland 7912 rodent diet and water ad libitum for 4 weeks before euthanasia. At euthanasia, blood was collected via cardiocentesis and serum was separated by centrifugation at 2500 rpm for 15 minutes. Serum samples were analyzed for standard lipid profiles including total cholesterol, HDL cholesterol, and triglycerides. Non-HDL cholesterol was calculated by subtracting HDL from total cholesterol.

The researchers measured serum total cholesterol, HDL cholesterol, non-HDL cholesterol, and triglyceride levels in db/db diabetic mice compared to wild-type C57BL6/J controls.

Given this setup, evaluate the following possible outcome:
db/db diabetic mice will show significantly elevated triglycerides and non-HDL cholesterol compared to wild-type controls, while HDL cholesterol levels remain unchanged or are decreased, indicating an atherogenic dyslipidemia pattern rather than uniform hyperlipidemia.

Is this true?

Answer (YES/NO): NO